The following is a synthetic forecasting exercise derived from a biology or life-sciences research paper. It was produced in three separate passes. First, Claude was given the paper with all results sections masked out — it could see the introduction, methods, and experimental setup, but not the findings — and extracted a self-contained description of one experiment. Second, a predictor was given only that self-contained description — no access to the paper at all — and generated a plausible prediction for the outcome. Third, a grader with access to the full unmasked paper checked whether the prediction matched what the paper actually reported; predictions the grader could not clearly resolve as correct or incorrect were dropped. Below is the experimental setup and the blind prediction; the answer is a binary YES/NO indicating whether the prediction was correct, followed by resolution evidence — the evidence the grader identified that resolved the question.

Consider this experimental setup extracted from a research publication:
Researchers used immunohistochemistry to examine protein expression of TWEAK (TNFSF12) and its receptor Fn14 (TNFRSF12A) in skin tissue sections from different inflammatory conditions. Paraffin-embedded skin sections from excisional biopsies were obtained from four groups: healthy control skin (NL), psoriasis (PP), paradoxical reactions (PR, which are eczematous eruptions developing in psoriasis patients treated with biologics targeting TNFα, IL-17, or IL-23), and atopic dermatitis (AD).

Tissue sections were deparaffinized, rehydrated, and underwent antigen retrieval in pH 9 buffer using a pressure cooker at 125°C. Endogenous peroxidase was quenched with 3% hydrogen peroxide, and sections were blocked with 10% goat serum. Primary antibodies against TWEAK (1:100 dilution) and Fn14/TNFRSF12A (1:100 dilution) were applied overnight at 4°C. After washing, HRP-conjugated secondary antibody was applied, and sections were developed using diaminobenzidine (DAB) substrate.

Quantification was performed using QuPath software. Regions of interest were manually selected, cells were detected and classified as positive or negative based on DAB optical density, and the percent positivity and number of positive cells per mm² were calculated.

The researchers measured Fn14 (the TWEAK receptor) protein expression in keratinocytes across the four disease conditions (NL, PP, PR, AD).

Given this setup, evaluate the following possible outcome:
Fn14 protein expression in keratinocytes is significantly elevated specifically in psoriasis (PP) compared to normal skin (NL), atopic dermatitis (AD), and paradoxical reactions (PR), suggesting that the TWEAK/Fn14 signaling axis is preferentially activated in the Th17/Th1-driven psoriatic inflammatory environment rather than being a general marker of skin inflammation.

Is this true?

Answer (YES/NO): NO